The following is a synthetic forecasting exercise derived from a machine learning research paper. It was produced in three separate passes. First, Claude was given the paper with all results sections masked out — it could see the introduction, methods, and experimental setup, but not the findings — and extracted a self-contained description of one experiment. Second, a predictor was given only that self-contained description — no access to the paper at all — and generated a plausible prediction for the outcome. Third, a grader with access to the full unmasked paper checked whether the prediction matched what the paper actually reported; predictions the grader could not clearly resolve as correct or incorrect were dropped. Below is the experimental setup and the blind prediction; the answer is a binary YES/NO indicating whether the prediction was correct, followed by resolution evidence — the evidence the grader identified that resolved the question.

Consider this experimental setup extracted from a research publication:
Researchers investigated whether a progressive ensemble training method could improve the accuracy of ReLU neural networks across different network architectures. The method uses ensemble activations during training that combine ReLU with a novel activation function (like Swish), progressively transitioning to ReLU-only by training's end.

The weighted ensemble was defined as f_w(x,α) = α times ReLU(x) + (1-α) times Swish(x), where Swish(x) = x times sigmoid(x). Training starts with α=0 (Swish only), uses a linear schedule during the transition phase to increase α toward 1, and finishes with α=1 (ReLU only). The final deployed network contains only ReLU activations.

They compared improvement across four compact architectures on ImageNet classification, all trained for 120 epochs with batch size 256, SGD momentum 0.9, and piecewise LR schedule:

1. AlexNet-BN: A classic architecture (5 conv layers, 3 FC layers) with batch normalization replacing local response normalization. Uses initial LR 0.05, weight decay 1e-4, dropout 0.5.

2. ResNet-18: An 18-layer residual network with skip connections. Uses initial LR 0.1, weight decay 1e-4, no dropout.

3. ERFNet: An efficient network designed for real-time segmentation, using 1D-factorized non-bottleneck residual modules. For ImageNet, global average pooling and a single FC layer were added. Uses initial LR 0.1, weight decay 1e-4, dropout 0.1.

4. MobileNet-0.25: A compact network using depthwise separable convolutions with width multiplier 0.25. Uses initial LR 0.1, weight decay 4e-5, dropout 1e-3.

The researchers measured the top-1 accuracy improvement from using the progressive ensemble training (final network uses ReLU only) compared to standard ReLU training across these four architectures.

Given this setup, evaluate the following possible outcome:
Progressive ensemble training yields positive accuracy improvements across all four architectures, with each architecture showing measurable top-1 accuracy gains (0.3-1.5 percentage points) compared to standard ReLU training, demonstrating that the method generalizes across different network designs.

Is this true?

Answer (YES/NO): NO